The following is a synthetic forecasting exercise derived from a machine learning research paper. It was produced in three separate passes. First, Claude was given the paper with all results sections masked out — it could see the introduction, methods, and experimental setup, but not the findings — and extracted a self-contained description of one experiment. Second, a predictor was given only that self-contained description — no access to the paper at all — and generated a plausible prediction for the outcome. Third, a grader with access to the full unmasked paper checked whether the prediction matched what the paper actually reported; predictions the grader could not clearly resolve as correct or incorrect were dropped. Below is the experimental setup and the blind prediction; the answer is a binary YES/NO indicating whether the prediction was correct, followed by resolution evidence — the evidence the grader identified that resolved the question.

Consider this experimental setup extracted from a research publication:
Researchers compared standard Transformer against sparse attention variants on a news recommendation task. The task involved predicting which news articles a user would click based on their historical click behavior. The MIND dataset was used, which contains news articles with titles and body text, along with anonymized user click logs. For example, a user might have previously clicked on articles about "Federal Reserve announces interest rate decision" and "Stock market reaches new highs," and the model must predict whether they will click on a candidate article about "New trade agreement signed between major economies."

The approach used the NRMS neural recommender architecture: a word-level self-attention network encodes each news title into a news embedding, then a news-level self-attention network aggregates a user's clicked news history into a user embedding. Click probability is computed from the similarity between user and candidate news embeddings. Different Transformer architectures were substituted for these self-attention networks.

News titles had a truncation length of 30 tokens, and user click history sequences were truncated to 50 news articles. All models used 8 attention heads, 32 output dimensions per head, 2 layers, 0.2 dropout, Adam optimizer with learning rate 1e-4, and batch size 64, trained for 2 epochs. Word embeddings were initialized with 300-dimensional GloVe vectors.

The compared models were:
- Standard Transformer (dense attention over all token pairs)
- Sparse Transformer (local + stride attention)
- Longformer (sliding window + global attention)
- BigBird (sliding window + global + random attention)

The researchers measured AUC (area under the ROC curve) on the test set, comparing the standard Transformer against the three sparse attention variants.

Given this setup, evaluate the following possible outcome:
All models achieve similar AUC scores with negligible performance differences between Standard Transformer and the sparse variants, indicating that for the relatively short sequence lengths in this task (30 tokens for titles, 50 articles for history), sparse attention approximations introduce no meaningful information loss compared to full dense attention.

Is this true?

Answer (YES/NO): NO